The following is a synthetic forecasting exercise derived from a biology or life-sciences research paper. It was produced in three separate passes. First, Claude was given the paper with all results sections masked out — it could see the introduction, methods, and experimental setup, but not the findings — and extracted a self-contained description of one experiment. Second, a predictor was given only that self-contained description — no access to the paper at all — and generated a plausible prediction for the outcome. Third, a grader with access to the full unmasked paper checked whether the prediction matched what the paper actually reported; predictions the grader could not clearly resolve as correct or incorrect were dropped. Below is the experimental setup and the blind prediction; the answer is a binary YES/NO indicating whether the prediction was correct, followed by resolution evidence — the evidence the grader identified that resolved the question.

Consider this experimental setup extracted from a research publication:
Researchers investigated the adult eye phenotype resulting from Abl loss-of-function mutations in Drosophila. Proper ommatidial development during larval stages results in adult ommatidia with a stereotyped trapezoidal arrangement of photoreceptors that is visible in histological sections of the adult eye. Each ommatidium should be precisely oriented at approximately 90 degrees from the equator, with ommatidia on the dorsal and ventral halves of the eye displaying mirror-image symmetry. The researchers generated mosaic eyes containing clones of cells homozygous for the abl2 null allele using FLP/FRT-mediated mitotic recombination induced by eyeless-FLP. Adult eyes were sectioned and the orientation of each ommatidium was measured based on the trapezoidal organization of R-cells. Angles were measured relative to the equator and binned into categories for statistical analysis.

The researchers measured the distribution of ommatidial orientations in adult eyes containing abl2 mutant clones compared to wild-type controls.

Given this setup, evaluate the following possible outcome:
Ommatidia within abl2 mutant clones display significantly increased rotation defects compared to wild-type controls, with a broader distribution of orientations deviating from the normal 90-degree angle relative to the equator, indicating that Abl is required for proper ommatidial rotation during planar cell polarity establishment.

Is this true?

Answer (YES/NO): YES